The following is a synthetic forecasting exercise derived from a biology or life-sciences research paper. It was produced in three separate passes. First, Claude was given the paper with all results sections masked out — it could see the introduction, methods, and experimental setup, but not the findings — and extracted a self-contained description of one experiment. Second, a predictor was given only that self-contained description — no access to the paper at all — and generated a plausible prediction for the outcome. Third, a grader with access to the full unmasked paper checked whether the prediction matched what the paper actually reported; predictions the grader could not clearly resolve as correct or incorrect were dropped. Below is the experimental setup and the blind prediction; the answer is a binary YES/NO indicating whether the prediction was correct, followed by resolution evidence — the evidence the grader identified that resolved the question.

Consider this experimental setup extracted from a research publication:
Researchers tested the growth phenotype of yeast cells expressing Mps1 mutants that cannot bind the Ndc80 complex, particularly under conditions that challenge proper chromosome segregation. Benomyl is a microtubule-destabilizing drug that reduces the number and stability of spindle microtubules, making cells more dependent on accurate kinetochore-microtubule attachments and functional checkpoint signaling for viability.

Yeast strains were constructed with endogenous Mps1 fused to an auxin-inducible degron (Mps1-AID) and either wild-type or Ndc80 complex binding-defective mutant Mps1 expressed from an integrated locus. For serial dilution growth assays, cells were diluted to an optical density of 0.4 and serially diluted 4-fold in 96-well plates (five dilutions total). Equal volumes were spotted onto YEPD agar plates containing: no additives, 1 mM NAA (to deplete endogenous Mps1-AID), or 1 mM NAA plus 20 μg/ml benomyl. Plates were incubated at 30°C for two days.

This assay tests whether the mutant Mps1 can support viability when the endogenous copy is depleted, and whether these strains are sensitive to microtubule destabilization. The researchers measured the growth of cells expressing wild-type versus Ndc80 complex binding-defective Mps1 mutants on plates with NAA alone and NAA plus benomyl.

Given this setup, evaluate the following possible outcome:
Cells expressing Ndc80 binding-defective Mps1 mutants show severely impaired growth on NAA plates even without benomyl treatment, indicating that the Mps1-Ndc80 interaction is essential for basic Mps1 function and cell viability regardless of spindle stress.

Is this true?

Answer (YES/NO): NO